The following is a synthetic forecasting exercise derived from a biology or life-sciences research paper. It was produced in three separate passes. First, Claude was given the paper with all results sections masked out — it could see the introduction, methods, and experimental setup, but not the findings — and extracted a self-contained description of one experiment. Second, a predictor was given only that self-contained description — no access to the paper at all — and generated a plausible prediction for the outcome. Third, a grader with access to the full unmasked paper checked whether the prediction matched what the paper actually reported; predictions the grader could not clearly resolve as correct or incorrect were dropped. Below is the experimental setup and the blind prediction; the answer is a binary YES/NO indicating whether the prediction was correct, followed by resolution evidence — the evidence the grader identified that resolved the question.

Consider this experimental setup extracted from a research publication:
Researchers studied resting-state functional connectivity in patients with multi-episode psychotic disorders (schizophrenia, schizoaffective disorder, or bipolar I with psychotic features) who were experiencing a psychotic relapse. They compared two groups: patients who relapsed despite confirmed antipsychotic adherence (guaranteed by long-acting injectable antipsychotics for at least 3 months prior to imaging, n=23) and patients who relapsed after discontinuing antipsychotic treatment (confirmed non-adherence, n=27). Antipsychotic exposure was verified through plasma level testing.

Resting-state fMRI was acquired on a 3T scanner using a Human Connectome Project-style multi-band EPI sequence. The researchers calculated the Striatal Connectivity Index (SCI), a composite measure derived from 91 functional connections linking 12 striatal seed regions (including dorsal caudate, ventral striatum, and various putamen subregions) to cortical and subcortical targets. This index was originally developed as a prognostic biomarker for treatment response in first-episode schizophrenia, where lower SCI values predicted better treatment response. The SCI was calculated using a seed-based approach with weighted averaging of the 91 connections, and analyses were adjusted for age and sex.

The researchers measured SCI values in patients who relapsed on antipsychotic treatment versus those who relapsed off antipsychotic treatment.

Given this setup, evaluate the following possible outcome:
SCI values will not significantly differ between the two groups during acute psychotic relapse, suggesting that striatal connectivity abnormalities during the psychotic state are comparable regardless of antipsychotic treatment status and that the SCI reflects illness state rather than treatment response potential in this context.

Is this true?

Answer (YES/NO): NO